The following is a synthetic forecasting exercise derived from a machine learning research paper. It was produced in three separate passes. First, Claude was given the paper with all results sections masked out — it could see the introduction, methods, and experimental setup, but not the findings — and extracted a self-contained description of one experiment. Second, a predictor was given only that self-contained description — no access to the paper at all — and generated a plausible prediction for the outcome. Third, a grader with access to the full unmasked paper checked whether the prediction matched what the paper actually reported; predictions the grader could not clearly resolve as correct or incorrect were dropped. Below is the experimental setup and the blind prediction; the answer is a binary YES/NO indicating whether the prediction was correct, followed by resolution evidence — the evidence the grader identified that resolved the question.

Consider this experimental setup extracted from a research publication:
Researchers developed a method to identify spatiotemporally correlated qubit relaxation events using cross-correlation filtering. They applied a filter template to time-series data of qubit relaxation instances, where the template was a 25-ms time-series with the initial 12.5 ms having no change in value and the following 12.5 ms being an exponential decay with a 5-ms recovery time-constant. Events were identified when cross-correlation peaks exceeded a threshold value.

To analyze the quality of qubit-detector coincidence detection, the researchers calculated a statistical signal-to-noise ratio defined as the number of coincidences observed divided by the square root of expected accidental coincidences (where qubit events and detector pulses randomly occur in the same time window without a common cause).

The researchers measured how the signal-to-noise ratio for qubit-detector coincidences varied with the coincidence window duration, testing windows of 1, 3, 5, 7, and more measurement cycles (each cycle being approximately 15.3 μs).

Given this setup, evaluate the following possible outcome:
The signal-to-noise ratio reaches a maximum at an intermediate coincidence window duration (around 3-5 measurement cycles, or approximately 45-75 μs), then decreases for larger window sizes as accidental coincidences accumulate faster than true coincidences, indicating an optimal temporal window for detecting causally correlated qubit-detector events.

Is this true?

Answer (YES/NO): YES